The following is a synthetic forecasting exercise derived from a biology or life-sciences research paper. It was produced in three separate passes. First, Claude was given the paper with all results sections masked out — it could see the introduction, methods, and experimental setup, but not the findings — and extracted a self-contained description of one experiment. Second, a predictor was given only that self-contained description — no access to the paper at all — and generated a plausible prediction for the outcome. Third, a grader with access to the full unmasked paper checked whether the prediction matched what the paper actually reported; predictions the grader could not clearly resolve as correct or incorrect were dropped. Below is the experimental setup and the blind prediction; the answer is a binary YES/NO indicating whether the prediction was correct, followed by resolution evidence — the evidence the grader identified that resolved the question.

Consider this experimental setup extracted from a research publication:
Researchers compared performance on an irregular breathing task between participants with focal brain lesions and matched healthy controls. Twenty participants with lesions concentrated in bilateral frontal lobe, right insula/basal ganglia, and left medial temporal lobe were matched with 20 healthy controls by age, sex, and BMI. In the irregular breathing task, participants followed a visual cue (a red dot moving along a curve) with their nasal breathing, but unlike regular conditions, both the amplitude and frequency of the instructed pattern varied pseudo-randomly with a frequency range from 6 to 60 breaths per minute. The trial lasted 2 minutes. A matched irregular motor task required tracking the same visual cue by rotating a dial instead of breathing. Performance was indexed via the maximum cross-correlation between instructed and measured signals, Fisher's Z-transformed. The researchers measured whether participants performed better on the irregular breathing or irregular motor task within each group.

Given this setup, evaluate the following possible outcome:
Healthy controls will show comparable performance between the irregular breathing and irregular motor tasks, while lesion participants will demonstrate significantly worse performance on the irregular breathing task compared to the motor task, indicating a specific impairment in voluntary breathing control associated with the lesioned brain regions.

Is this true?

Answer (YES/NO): NO